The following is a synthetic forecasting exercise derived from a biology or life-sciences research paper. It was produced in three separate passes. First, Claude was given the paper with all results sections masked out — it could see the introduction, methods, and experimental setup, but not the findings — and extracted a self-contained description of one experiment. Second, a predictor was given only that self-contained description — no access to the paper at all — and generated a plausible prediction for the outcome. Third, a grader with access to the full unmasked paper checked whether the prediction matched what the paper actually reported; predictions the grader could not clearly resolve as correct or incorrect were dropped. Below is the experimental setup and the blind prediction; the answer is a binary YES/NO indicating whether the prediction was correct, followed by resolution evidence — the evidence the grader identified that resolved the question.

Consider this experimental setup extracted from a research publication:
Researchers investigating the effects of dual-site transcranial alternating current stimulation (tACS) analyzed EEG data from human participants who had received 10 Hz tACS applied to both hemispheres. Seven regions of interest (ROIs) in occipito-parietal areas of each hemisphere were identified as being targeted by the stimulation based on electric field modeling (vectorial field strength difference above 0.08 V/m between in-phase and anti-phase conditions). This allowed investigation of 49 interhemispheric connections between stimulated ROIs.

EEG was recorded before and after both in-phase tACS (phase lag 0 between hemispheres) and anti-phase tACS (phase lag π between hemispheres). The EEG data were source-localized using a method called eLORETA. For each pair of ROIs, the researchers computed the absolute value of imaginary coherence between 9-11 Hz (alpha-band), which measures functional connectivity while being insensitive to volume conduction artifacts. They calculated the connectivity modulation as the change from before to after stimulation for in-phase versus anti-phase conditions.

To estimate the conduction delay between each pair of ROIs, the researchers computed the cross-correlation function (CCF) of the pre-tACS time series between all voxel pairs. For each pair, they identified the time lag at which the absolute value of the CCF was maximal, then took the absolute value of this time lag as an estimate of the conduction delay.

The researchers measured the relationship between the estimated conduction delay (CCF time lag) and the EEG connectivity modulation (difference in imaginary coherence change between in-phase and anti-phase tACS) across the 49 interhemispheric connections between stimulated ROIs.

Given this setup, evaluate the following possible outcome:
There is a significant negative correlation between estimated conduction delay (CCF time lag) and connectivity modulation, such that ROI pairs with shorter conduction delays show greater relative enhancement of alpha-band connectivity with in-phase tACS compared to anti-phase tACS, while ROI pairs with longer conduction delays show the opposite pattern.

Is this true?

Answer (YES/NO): YES